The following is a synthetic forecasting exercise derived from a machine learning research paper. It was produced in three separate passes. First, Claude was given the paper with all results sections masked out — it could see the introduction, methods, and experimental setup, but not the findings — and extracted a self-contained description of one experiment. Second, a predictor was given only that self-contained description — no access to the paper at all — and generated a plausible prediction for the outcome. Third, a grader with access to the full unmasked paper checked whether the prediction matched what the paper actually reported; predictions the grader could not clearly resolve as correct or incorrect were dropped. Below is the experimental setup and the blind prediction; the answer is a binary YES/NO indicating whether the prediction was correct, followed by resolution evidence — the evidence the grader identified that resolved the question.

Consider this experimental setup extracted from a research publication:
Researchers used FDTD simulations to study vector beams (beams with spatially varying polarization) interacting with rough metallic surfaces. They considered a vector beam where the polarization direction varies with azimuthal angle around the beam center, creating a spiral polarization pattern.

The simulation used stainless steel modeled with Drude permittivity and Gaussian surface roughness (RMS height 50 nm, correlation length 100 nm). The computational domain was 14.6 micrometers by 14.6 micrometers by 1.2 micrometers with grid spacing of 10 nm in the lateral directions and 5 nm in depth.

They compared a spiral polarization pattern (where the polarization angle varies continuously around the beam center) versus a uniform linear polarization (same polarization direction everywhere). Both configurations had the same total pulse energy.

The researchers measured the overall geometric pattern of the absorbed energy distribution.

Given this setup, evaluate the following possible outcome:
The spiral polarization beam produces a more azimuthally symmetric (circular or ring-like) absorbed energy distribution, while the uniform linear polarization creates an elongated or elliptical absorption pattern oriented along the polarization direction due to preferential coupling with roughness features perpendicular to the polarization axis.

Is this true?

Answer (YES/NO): NO